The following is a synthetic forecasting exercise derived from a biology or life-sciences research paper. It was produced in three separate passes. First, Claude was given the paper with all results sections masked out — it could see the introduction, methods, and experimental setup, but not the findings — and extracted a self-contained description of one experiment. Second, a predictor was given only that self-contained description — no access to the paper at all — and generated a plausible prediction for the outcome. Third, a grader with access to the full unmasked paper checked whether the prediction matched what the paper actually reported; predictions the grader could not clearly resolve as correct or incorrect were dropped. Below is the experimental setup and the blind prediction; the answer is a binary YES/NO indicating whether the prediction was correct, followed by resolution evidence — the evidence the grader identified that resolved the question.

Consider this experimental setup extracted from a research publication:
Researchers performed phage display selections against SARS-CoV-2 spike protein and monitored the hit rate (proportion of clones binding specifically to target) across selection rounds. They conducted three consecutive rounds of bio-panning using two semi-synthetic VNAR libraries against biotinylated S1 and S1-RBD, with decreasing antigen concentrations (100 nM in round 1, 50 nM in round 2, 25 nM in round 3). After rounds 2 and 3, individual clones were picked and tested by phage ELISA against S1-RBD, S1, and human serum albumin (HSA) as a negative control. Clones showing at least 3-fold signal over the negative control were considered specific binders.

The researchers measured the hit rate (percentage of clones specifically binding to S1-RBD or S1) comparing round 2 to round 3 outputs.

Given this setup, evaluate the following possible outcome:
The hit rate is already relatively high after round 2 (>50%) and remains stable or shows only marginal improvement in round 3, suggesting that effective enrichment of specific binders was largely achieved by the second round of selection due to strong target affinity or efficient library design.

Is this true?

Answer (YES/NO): NO